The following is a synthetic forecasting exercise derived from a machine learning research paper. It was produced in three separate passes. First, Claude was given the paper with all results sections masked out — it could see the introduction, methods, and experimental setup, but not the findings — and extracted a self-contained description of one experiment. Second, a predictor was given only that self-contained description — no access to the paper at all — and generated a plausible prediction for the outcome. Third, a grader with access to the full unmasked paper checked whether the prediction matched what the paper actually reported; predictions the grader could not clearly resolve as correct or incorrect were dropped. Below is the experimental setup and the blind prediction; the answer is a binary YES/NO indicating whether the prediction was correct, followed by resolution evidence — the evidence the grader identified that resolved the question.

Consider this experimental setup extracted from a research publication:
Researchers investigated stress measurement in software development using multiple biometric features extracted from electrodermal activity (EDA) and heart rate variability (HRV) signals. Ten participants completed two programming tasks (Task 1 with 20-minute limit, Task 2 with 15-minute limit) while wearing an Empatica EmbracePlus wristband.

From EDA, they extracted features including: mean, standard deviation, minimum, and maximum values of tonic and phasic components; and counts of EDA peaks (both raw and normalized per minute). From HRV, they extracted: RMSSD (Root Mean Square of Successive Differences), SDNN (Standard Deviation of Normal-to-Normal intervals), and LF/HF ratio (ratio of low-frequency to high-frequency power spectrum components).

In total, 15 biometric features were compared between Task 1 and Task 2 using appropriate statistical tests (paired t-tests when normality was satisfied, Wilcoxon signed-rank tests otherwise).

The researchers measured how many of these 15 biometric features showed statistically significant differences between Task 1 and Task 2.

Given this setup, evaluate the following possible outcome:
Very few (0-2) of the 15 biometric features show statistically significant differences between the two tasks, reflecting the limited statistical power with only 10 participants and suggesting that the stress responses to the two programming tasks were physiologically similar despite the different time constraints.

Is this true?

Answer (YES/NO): YES